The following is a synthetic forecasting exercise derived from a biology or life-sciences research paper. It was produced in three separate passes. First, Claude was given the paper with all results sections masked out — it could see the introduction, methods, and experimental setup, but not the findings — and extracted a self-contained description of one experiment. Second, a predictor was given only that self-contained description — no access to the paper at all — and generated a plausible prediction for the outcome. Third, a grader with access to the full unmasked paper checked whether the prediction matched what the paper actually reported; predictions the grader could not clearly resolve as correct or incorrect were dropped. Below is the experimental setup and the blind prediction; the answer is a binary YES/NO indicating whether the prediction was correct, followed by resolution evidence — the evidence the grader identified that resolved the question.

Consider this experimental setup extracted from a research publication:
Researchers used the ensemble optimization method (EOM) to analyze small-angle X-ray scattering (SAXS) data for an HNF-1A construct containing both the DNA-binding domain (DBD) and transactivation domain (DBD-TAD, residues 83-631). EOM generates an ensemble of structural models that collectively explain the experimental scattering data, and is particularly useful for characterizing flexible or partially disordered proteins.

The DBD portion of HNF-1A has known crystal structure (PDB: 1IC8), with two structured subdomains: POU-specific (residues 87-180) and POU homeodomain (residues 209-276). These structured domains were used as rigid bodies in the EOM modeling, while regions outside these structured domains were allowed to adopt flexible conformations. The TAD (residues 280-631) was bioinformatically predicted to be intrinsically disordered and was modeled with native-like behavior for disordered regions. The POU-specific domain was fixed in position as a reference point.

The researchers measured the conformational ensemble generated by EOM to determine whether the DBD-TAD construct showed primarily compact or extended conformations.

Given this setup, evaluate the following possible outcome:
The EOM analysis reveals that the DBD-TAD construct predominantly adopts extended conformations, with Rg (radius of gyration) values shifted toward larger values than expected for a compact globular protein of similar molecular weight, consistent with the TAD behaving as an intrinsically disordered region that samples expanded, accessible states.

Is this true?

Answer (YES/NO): NO